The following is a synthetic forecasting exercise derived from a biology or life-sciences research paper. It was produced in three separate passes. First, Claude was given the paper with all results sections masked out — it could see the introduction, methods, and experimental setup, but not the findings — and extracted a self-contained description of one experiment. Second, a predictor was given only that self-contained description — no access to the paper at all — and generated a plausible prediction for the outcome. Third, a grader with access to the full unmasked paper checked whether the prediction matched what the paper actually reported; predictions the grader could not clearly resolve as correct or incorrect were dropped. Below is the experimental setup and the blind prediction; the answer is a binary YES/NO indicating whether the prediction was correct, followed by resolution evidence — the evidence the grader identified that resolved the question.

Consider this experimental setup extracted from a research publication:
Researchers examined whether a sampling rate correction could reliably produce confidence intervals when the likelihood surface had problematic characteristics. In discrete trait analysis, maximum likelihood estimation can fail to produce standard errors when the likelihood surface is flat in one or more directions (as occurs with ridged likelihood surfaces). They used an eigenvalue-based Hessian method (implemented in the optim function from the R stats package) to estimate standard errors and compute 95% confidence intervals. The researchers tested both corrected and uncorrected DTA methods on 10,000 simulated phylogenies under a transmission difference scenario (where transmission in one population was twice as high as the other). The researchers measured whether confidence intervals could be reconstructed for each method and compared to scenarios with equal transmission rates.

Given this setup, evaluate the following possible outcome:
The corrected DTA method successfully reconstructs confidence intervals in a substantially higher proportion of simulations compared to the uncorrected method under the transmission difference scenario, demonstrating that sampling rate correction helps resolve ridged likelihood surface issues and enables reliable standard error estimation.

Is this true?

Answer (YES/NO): NO